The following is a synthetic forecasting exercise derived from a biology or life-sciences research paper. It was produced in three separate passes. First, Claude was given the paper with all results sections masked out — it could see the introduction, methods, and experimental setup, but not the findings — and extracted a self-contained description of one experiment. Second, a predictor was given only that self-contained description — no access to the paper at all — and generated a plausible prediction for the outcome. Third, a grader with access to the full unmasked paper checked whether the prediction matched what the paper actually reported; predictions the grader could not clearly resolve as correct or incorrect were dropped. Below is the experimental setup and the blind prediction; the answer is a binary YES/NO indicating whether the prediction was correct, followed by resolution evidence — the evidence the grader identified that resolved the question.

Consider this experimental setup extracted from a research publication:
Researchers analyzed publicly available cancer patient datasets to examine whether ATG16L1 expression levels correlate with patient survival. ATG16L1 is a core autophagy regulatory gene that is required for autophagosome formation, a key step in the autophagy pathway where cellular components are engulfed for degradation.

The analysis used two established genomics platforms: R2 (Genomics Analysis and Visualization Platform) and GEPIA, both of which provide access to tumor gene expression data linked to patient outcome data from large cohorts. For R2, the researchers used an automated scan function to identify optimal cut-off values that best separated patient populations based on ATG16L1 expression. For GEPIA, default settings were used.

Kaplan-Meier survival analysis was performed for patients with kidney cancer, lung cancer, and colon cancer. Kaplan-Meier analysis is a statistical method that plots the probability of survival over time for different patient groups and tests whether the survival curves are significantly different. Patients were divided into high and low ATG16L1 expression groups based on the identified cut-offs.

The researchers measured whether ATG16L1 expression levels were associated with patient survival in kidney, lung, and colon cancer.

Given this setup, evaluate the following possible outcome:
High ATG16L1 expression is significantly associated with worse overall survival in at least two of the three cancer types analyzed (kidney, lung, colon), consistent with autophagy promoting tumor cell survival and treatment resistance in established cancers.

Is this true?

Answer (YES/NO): YES